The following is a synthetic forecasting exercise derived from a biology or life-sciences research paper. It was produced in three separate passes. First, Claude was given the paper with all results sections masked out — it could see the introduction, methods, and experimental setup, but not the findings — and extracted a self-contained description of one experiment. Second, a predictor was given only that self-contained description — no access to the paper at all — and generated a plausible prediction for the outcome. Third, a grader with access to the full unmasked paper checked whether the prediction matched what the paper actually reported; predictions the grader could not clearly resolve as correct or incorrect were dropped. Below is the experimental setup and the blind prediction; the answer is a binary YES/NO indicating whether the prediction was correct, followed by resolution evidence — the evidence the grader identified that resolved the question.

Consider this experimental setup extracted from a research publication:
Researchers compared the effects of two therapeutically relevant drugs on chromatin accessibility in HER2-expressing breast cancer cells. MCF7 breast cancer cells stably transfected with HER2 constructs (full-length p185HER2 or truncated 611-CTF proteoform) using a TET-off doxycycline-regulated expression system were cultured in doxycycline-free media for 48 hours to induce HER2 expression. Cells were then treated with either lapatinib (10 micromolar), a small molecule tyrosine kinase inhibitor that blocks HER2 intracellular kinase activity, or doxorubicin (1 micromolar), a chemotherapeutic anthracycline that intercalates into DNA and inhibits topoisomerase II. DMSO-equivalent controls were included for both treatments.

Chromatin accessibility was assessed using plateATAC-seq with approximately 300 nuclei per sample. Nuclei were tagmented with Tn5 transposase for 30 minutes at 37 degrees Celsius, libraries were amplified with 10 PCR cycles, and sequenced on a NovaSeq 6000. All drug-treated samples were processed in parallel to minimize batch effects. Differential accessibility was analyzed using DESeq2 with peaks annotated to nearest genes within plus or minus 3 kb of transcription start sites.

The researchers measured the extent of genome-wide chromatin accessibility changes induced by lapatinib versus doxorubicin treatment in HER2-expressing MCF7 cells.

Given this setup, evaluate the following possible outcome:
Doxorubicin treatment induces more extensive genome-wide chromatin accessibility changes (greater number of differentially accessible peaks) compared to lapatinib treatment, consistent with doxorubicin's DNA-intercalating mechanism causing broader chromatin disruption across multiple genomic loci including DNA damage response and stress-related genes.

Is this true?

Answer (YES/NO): YES